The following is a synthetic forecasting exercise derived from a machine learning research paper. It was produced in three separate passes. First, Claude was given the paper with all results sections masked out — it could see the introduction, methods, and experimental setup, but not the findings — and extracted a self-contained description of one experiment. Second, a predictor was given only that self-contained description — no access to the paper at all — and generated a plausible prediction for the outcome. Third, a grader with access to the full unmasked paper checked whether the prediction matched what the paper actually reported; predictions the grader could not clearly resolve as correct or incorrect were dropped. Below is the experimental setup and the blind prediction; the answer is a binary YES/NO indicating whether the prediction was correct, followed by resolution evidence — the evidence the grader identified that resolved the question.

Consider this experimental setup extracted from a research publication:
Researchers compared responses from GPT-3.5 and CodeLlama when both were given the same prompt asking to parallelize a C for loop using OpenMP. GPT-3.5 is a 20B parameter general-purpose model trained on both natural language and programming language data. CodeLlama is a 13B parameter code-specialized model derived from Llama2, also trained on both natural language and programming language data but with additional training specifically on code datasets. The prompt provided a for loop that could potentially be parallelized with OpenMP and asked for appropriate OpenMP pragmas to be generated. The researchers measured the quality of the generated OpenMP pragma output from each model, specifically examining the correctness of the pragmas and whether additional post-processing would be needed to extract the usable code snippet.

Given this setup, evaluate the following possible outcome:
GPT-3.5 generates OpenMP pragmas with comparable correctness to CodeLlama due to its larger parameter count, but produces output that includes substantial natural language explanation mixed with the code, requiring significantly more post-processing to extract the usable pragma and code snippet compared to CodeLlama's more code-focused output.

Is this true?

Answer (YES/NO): NO